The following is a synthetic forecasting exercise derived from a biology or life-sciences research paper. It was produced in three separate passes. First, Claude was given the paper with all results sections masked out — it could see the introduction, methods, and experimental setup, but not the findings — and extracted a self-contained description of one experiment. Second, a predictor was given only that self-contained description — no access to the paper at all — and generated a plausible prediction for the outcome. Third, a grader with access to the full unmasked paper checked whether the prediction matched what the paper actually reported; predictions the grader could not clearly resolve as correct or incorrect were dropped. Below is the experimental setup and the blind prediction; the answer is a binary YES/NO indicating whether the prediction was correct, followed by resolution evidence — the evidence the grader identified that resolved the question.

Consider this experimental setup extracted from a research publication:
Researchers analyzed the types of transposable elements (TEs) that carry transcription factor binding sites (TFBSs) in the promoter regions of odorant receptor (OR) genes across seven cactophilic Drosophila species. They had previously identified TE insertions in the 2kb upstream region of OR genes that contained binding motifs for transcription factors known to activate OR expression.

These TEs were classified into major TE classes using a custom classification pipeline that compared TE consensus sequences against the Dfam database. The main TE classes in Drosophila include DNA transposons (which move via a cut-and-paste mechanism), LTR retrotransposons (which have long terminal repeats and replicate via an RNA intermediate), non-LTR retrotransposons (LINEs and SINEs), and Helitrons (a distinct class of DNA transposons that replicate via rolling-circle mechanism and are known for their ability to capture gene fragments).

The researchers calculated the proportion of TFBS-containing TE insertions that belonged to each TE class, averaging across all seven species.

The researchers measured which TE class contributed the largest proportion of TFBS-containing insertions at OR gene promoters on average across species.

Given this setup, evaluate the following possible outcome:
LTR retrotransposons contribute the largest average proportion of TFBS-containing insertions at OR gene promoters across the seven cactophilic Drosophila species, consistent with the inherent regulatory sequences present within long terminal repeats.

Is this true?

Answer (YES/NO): NO